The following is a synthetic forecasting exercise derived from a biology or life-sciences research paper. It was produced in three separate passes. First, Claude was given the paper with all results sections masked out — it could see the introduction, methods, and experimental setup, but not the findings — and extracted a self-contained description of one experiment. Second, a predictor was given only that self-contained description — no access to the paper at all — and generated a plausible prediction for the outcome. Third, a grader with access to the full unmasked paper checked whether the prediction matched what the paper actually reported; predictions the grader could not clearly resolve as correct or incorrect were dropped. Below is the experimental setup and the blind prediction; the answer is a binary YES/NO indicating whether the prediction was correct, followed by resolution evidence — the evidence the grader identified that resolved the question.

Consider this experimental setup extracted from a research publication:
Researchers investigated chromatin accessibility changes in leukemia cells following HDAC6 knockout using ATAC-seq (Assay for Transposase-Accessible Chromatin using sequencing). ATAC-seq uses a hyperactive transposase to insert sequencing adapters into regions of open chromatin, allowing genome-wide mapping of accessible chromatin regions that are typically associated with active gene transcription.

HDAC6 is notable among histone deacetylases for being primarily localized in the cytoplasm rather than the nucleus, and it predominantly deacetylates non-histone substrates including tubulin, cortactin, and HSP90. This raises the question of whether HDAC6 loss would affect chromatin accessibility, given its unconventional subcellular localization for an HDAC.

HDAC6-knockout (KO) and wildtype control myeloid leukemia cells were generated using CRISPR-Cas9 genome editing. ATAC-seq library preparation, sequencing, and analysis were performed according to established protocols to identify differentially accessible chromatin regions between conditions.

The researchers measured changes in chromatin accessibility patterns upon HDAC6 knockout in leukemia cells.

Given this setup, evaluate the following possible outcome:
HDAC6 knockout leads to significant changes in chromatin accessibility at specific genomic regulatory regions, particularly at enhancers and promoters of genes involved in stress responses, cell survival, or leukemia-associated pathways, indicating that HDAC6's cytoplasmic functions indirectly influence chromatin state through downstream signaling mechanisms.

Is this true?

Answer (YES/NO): NO